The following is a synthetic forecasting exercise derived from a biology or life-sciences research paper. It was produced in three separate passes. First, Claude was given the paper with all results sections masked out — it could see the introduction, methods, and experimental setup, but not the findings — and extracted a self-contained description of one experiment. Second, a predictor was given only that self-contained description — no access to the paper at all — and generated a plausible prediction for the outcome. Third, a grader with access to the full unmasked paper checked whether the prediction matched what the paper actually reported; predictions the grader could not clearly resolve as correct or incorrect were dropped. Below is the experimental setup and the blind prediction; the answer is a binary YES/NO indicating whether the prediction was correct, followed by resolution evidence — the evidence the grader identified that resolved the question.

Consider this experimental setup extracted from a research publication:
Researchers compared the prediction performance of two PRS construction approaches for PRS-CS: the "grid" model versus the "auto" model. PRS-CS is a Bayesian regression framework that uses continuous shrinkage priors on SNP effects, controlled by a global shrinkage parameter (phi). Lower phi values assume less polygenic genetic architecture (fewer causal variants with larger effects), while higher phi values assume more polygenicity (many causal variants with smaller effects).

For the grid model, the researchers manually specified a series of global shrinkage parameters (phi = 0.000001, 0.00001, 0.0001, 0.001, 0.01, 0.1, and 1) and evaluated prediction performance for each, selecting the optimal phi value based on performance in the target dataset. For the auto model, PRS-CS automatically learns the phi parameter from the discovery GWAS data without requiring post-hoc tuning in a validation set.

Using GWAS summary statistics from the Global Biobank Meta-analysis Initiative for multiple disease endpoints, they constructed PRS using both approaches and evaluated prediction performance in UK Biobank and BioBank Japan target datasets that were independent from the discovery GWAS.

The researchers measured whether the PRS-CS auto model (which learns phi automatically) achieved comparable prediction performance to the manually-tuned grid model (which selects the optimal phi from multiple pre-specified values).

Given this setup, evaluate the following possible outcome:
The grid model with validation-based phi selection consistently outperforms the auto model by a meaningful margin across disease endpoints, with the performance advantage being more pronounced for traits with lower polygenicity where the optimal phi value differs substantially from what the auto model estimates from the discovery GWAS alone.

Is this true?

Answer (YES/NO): NO